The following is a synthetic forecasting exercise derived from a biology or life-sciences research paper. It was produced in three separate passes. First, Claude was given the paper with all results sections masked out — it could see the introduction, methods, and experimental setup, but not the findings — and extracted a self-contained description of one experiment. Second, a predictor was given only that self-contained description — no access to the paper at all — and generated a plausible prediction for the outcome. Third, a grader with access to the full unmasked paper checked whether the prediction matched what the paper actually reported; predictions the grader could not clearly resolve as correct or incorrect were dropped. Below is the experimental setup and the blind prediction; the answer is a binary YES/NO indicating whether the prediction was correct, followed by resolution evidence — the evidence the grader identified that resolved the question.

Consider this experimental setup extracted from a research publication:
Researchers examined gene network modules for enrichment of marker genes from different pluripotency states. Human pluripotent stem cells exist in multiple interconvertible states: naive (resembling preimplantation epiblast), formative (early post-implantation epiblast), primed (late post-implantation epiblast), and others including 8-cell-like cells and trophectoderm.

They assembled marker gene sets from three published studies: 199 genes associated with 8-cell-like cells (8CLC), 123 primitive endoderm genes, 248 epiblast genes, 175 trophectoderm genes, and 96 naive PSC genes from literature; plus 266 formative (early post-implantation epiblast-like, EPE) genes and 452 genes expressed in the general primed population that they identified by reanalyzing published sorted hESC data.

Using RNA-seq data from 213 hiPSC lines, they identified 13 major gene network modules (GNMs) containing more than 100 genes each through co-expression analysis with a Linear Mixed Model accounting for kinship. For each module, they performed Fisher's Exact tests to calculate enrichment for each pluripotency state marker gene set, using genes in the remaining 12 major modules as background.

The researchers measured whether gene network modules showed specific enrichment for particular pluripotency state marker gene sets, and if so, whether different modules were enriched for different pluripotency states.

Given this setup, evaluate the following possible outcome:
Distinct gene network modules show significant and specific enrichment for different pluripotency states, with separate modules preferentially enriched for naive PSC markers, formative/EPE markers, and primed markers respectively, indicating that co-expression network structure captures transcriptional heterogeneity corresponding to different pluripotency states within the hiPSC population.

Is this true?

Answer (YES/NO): NO